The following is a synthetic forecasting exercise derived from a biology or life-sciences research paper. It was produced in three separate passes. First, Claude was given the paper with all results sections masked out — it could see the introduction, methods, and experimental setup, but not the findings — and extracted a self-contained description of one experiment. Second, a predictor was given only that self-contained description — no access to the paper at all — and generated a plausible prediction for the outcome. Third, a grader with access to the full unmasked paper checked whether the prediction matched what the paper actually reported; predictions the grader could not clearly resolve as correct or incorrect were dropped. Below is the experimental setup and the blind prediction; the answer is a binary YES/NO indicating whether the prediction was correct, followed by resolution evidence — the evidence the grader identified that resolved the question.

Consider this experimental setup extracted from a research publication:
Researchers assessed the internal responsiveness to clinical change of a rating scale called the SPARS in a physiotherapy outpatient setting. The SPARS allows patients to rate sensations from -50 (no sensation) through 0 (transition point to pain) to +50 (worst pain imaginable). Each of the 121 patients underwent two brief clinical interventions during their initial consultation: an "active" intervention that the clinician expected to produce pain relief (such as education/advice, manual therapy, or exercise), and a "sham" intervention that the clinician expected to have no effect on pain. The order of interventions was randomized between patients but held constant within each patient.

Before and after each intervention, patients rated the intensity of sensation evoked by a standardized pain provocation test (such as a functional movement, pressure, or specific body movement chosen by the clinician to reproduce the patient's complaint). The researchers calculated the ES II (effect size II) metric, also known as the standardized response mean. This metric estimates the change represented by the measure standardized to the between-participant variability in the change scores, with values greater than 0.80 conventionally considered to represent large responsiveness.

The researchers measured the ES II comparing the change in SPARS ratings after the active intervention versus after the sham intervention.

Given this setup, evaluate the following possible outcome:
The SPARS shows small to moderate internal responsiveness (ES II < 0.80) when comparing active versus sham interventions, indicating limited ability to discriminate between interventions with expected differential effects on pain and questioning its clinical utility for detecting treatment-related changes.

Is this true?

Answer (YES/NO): NO